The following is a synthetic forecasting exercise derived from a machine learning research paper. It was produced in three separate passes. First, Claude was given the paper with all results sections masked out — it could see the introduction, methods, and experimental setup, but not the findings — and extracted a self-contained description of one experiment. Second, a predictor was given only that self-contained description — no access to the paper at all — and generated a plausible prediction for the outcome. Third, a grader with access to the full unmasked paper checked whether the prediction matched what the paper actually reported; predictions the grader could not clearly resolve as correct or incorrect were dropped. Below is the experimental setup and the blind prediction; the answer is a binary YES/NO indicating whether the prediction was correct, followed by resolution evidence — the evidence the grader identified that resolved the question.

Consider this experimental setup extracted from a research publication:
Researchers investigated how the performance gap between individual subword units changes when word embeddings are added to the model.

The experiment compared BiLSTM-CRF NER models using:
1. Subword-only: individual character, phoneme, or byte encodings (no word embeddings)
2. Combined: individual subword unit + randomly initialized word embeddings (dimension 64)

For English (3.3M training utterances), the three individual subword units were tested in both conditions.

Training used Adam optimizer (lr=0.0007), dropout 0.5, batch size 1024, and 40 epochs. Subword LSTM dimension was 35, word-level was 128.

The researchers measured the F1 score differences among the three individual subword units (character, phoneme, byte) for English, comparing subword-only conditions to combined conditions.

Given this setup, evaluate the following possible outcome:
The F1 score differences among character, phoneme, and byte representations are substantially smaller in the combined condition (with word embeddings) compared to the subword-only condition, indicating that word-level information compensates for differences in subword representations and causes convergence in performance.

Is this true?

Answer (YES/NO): YES